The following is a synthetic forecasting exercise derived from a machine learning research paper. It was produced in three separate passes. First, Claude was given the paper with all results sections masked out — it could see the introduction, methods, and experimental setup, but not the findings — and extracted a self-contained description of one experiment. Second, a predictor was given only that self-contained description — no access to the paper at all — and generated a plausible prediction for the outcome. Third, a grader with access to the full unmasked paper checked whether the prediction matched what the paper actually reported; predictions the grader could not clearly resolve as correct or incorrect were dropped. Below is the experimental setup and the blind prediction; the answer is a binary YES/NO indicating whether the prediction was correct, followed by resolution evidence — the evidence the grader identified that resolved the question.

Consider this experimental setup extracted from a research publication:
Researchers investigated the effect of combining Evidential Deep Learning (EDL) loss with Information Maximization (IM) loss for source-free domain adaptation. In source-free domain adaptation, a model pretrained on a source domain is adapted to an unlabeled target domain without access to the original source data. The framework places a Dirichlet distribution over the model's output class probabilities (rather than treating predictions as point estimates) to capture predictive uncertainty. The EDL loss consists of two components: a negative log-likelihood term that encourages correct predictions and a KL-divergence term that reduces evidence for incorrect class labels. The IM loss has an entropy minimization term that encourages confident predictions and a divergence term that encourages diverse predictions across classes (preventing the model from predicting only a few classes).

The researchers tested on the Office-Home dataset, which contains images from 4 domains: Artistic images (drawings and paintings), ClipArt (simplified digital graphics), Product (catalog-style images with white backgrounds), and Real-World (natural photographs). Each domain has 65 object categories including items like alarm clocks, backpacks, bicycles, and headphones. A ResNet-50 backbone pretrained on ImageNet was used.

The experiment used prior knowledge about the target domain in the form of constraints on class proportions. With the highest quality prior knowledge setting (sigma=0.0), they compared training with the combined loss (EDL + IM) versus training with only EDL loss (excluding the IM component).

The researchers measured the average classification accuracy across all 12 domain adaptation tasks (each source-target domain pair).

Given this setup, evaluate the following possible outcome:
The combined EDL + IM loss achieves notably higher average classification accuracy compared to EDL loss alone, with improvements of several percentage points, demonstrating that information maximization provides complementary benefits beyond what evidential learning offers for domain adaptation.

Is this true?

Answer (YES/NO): NO